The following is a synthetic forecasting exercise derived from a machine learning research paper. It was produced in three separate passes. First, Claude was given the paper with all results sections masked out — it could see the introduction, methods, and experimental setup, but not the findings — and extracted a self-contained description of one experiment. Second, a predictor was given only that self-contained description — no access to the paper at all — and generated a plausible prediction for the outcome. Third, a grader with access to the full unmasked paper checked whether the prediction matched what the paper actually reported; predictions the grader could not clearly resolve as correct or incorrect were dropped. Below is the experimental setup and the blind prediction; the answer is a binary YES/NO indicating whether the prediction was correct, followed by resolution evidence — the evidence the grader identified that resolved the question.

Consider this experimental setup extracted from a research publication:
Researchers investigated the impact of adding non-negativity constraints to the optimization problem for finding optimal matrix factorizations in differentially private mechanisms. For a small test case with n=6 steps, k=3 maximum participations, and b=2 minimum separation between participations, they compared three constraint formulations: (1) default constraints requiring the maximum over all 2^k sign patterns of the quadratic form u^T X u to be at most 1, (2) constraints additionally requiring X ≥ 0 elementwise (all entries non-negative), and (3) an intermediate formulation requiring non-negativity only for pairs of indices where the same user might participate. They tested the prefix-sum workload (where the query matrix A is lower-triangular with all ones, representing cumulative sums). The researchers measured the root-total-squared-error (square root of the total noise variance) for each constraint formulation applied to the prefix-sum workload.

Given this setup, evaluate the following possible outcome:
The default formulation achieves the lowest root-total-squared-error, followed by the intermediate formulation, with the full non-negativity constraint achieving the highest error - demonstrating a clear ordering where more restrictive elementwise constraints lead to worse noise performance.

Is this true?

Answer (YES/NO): NO